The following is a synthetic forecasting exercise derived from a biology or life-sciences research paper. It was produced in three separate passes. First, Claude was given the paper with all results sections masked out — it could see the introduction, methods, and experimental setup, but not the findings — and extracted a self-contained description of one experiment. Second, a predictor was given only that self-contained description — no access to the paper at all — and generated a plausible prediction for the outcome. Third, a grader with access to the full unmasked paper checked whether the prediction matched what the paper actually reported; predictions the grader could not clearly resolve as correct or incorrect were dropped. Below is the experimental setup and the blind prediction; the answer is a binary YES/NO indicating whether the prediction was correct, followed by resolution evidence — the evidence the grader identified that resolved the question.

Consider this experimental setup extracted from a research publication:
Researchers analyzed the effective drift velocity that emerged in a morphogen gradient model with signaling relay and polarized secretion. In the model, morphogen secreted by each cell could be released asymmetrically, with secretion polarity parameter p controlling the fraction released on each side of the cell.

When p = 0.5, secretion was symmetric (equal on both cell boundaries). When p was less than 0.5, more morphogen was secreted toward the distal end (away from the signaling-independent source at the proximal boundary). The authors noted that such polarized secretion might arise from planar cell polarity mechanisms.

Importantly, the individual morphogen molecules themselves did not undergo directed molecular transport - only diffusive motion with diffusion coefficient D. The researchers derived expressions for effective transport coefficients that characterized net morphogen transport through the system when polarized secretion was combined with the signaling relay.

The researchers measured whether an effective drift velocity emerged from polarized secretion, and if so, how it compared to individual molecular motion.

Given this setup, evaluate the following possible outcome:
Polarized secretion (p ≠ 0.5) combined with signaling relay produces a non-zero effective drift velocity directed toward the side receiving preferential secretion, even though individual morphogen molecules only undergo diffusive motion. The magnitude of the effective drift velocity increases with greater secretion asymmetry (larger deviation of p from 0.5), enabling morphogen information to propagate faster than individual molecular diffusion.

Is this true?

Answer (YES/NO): YES